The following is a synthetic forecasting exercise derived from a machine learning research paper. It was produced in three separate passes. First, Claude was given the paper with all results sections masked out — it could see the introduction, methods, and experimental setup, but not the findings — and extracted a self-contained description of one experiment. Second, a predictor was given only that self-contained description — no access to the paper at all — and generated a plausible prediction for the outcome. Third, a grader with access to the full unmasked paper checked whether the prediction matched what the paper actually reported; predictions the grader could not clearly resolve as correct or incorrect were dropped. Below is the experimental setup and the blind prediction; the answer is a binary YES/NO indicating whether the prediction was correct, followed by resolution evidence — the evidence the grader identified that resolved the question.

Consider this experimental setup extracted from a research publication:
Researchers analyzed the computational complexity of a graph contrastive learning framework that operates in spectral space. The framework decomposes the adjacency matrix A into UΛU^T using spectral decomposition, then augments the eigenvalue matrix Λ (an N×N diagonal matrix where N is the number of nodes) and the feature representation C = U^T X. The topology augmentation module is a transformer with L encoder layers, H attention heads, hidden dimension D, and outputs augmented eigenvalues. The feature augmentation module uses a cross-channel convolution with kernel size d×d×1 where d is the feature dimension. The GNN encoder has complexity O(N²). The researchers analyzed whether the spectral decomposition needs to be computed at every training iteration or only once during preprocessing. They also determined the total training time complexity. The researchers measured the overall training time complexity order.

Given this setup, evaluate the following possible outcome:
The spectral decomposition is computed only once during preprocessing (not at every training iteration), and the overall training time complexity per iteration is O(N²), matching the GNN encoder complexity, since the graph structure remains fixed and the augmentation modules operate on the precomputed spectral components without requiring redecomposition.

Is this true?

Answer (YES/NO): YES